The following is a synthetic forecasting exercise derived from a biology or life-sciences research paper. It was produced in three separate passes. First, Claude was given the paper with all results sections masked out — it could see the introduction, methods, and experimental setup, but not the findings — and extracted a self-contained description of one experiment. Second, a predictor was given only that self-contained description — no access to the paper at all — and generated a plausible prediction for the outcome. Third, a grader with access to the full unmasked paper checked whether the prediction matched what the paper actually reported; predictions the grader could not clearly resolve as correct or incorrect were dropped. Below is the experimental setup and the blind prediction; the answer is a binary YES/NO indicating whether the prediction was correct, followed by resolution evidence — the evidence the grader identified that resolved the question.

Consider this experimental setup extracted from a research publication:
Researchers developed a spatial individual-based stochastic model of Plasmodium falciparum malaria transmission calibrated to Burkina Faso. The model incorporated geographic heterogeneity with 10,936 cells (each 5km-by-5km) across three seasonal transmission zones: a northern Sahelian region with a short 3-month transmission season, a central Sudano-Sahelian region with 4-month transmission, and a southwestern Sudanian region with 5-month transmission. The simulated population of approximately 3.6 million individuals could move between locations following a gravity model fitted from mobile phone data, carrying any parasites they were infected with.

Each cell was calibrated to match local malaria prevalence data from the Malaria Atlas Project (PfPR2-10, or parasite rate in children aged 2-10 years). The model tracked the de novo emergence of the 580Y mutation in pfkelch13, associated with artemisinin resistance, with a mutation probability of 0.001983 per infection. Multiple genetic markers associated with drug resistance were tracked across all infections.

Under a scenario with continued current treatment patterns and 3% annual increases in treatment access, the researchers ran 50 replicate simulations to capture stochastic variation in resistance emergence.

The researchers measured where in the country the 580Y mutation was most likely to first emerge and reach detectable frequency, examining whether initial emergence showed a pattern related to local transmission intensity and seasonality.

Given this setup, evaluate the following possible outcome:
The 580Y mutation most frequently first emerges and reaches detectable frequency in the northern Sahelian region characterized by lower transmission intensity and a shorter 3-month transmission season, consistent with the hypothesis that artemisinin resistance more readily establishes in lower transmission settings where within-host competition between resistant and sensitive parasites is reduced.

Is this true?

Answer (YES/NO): NO